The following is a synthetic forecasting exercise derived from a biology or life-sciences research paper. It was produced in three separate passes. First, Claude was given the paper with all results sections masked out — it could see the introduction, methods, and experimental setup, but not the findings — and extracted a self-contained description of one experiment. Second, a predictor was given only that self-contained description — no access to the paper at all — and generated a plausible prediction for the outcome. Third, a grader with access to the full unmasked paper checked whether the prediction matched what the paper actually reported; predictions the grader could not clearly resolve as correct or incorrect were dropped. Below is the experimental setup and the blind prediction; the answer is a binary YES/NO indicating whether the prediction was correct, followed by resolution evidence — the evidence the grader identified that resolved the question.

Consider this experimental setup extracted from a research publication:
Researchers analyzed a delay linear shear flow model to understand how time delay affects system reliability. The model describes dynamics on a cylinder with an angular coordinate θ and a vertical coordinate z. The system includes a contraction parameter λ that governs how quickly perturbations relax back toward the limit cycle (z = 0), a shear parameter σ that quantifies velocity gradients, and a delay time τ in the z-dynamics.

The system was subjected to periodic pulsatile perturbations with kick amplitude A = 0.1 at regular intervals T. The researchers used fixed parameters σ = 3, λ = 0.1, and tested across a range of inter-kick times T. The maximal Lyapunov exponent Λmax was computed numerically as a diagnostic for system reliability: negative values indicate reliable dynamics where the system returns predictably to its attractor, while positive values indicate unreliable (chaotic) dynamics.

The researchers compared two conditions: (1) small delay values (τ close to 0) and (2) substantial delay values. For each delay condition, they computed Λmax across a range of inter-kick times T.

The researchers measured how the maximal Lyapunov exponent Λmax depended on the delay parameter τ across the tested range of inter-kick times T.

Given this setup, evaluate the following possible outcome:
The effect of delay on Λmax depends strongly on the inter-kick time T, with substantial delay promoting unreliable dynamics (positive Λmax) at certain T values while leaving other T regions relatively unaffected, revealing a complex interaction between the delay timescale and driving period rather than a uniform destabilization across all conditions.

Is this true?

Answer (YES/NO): YES